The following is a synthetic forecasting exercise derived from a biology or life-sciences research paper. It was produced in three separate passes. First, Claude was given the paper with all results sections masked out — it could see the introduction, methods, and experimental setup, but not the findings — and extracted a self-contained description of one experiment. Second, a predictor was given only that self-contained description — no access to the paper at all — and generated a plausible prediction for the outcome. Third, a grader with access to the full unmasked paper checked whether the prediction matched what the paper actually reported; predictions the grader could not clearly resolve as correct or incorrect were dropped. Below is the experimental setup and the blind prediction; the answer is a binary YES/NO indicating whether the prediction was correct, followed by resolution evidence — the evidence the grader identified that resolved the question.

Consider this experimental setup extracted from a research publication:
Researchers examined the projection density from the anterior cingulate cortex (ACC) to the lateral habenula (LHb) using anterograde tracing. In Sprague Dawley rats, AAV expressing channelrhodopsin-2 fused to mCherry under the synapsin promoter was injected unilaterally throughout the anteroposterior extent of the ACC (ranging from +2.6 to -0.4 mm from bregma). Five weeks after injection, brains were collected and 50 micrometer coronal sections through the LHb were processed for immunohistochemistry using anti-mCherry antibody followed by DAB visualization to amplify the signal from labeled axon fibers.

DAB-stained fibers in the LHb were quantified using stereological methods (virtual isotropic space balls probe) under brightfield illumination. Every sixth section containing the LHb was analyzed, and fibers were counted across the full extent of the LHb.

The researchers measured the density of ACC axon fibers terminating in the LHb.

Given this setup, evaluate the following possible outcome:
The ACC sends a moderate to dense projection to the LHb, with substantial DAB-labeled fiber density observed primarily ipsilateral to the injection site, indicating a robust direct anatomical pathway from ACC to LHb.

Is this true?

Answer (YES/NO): NO